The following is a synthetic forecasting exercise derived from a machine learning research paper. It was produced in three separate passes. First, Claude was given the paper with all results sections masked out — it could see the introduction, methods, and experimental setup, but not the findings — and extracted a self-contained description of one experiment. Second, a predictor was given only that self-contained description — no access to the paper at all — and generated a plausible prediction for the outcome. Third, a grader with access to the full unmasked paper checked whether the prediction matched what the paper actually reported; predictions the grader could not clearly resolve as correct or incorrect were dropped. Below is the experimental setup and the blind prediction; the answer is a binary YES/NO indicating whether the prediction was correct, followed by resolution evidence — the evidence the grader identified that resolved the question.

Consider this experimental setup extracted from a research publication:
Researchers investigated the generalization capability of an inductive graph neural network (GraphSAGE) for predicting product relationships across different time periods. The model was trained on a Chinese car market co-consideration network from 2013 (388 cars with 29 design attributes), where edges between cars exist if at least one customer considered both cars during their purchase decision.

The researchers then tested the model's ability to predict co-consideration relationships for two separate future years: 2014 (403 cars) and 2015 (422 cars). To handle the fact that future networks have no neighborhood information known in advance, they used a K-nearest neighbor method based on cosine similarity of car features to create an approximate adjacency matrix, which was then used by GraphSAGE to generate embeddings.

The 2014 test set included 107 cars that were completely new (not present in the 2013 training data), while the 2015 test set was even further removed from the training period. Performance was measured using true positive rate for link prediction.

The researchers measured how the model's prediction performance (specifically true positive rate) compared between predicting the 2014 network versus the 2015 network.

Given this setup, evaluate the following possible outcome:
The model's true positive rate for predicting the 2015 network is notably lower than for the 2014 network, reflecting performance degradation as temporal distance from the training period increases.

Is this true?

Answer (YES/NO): NO